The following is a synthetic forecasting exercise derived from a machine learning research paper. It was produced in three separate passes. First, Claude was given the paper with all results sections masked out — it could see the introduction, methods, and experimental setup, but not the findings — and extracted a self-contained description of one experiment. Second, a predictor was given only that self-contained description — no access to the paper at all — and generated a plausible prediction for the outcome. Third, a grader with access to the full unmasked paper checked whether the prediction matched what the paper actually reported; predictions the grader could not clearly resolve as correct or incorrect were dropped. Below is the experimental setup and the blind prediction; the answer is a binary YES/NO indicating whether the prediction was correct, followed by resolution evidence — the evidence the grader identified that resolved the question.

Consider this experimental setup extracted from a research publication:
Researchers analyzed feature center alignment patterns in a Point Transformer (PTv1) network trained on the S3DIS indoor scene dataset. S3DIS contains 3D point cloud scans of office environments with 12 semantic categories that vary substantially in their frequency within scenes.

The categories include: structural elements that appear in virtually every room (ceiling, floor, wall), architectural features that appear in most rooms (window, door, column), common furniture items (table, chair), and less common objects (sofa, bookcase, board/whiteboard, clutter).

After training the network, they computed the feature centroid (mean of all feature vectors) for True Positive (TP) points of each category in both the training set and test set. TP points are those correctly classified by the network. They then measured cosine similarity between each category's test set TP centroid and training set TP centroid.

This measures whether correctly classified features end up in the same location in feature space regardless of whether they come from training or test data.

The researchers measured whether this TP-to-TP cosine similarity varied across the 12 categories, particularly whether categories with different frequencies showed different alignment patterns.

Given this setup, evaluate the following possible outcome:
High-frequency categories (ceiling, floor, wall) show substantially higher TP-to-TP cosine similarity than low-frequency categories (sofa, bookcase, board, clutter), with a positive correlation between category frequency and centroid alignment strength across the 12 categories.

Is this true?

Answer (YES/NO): NO